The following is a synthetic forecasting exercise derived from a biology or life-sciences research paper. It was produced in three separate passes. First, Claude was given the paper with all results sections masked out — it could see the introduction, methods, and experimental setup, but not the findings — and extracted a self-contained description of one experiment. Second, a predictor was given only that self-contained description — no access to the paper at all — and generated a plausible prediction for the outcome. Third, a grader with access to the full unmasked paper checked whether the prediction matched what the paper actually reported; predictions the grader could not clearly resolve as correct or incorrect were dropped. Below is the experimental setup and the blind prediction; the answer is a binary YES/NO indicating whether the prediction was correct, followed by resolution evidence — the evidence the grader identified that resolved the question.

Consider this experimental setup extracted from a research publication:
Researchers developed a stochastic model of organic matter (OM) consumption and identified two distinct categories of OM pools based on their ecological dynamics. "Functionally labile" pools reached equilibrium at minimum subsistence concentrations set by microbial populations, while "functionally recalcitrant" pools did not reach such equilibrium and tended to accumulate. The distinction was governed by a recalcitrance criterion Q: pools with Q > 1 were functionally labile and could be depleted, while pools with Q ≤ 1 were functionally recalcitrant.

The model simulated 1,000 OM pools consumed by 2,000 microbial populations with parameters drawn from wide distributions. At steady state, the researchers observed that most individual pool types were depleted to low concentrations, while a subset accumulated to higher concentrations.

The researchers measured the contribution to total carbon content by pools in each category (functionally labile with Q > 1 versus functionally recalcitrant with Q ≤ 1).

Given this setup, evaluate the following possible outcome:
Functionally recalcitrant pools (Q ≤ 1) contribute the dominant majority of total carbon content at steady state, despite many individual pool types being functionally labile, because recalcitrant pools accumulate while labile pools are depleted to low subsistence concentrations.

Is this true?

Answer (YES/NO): YES